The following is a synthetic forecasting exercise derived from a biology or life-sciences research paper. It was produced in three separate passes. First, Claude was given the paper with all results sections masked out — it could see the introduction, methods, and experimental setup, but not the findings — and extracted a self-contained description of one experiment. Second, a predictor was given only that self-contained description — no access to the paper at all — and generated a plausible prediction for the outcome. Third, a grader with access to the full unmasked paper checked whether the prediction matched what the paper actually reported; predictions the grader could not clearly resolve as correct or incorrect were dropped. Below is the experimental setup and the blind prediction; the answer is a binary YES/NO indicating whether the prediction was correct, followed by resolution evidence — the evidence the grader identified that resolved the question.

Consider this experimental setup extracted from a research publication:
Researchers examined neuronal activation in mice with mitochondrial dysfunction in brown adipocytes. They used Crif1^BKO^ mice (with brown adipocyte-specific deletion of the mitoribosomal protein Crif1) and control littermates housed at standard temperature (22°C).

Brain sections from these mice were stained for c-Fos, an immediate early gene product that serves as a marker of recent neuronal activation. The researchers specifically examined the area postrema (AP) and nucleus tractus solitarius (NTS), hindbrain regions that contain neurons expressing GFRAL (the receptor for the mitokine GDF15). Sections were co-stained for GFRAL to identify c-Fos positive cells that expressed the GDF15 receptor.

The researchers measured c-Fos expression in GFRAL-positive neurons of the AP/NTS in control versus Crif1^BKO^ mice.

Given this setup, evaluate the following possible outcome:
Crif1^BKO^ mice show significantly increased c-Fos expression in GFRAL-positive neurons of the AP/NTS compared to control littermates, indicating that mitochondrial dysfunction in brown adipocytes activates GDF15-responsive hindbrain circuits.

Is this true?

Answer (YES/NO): YES